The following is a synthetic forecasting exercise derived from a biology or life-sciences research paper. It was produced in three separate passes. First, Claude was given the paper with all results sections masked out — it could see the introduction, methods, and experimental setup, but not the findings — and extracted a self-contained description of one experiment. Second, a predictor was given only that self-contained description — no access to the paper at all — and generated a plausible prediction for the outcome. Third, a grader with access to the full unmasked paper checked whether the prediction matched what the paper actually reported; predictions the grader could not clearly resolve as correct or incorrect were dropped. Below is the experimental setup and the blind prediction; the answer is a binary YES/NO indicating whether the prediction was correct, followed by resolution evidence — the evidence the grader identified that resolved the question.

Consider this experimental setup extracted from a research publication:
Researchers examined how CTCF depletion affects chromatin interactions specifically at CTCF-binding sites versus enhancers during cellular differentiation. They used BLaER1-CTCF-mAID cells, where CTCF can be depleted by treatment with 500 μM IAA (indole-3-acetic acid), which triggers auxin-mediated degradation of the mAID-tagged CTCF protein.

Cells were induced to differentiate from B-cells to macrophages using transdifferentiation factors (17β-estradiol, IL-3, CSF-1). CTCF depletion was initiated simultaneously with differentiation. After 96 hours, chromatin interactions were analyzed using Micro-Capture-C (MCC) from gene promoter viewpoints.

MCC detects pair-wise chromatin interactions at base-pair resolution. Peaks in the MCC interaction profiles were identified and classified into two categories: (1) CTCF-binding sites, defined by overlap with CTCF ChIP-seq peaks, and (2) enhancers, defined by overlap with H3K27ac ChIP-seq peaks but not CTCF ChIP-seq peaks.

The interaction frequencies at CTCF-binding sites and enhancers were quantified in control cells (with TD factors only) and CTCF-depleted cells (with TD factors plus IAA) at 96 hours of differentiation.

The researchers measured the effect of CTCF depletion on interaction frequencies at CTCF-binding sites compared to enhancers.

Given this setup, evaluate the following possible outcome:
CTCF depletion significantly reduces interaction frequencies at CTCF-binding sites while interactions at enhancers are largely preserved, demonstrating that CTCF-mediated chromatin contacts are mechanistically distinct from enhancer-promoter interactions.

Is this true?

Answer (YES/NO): YES